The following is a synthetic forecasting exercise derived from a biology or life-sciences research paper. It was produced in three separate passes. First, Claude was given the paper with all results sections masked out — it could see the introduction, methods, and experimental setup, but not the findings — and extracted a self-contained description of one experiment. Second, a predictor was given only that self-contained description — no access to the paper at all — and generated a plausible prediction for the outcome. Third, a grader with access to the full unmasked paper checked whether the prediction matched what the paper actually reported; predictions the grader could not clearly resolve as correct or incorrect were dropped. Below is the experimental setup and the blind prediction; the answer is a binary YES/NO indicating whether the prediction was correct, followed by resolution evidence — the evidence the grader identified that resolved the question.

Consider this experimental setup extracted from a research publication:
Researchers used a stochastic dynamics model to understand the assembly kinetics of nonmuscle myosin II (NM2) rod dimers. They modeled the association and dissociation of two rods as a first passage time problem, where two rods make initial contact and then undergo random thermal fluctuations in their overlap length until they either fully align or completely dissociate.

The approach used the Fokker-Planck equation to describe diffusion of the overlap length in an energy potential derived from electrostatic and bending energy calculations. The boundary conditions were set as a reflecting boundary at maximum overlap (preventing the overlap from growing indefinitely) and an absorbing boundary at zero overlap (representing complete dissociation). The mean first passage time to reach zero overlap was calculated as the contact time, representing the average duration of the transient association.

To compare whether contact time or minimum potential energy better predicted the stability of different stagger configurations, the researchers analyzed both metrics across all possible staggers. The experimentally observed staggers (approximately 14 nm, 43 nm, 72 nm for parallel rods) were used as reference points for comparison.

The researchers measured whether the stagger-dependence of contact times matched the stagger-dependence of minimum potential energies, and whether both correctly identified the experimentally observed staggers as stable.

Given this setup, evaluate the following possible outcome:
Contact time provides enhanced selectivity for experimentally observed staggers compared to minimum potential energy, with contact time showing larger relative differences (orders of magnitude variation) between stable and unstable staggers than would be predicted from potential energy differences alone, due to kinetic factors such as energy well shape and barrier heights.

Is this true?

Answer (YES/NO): YES